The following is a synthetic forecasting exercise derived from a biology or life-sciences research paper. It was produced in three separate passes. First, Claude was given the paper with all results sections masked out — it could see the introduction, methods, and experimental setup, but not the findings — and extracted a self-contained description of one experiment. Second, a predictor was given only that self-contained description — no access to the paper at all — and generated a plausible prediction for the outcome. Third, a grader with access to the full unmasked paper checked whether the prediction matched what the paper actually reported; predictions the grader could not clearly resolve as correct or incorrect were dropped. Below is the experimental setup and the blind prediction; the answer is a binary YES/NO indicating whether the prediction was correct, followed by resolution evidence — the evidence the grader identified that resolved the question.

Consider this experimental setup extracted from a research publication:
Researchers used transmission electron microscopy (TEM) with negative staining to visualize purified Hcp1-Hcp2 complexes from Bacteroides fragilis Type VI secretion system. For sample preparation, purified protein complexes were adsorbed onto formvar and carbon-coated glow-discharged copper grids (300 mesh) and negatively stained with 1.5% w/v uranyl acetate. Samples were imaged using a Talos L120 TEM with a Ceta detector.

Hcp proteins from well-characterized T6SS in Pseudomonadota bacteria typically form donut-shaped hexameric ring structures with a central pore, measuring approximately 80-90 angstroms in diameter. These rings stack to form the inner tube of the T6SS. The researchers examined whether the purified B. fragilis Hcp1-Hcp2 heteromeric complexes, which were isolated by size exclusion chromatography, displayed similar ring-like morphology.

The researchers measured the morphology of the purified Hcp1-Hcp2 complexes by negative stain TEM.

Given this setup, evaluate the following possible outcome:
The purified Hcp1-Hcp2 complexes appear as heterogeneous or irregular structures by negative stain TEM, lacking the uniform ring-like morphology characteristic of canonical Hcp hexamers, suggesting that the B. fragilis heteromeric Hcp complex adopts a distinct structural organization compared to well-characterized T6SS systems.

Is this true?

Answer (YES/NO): NO